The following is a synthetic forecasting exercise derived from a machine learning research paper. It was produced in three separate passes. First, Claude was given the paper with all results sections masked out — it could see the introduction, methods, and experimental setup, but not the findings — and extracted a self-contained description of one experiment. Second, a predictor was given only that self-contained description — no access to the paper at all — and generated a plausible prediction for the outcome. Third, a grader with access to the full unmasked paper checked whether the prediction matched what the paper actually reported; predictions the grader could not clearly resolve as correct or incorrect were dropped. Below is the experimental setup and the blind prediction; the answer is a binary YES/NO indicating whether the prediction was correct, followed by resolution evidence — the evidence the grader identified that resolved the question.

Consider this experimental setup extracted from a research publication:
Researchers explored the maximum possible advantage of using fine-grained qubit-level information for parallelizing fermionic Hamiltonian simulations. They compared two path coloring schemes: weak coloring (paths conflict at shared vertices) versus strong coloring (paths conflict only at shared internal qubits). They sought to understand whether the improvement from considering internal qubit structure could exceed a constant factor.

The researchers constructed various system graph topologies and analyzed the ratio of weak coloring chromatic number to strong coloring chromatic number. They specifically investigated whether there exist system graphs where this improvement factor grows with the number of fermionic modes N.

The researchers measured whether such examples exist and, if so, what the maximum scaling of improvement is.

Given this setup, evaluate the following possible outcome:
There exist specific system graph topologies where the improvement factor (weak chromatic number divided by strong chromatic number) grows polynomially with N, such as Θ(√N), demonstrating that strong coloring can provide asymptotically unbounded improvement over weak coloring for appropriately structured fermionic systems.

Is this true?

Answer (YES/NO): NO